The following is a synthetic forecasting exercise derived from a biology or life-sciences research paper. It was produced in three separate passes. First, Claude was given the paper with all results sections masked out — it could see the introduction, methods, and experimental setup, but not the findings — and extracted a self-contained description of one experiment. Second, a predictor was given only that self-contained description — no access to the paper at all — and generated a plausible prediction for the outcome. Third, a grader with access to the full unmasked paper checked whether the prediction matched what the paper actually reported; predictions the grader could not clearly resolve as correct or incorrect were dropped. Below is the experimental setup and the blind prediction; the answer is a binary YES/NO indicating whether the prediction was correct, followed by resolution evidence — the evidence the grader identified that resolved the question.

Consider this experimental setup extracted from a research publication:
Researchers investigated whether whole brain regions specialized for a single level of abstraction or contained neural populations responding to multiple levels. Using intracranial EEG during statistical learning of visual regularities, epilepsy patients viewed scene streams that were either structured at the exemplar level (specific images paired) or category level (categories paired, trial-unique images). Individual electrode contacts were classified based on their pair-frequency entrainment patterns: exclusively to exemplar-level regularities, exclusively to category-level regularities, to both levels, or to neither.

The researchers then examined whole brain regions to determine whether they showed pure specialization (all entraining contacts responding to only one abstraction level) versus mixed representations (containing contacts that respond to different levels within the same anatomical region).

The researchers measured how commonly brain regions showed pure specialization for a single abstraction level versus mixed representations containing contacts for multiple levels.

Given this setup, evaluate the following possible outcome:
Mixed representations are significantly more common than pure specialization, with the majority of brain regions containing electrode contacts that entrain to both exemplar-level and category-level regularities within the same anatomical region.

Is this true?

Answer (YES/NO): NO